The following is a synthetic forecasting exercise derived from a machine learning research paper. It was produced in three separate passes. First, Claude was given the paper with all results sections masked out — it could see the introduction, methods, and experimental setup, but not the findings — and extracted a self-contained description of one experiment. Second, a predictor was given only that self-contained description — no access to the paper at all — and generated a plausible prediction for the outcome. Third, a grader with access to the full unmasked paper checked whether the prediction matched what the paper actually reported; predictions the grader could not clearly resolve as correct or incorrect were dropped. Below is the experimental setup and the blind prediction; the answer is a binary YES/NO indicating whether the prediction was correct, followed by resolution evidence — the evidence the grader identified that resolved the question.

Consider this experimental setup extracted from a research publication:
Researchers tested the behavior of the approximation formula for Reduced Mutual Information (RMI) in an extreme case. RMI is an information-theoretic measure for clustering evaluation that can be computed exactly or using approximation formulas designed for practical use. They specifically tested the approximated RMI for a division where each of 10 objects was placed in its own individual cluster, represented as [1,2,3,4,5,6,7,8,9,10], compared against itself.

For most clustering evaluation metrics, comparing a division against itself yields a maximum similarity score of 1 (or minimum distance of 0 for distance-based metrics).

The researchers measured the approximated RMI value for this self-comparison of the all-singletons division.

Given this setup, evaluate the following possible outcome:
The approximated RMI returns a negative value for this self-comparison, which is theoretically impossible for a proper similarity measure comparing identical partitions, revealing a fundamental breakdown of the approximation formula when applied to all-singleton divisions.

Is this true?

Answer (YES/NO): YES